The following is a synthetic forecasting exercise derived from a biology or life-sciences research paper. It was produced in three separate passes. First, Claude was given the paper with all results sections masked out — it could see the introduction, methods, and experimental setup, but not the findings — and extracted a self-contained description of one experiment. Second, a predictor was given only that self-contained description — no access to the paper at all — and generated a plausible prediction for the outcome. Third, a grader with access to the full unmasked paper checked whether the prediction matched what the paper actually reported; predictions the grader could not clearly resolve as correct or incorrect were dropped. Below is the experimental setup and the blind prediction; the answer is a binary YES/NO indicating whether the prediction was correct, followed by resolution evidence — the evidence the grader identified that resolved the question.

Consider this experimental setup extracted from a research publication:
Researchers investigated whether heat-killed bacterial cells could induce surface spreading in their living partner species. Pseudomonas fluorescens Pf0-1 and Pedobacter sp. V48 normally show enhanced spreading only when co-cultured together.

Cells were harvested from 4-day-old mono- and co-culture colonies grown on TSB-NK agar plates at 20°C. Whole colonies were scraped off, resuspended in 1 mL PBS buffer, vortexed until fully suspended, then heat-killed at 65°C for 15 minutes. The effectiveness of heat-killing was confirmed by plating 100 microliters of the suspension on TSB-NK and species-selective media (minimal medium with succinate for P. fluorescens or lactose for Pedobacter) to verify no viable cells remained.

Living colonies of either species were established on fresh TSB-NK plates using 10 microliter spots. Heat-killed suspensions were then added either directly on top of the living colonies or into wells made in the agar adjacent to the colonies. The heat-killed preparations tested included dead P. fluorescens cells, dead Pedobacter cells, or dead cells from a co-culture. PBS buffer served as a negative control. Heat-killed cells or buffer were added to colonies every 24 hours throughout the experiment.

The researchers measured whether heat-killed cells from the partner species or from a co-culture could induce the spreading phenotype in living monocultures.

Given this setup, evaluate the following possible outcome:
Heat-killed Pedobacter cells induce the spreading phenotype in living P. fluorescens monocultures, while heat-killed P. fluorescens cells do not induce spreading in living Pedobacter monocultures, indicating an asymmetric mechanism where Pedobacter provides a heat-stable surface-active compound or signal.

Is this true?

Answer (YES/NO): NO